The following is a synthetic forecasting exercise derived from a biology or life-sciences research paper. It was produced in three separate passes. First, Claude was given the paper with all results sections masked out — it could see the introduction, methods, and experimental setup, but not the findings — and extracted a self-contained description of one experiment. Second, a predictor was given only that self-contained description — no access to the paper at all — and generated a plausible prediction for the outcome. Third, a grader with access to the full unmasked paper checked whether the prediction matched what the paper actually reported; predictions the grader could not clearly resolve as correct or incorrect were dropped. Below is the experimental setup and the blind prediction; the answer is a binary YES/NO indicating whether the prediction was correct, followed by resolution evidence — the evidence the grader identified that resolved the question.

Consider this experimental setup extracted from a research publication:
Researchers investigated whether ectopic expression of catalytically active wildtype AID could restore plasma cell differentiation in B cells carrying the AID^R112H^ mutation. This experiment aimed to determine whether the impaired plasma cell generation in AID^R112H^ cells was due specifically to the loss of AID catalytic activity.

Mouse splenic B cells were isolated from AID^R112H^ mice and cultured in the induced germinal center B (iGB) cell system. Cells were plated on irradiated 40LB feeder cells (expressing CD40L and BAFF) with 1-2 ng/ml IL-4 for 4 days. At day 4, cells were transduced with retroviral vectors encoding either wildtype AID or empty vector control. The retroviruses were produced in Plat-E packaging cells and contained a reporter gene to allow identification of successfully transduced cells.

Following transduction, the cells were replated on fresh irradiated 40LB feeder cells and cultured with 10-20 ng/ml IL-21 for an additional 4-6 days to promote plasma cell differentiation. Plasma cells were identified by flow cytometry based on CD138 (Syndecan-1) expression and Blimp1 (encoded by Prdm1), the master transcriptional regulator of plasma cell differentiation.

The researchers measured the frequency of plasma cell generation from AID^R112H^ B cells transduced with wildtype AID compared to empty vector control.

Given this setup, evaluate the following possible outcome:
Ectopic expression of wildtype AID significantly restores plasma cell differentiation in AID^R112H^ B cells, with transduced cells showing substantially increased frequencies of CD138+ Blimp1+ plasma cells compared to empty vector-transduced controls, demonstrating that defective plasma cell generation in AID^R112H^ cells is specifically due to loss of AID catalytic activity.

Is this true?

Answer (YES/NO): NO